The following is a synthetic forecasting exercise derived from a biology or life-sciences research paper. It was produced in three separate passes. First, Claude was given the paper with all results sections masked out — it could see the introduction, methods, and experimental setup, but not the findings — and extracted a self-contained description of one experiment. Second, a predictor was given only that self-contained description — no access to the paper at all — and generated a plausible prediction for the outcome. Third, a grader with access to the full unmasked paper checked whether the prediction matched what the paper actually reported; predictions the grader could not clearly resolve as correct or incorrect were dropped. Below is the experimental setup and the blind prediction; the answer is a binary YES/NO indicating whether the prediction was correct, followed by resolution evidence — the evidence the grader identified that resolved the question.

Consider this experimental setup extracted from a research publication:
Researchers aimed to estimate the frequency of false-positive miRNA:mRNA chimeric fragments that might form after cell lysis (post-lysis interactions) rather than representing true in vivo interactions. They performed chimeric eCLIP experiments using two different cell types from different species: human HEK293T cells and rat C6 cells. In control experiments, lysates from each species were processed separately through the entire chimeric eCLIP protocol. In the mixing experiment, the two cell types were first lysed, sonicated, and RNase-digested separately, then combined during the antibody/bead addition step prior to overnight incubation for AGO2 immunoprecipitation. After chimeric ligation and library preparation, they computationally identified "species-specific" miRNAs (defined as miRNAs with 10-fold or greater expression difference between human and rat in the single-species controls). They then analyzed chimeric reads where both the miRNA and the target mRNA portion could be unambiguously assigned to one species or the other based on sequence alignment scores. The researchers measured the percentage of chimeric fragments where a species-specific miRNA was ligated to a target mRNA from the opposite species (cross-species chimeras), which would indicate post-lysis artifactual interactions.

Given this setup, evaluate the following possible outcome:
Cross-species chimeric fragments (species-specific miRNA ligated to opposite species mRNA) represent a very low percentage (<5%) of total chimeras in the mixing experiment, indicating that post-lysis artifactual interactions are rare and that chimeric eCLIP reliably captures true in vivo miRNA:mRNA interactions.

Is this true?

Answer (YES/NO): NO